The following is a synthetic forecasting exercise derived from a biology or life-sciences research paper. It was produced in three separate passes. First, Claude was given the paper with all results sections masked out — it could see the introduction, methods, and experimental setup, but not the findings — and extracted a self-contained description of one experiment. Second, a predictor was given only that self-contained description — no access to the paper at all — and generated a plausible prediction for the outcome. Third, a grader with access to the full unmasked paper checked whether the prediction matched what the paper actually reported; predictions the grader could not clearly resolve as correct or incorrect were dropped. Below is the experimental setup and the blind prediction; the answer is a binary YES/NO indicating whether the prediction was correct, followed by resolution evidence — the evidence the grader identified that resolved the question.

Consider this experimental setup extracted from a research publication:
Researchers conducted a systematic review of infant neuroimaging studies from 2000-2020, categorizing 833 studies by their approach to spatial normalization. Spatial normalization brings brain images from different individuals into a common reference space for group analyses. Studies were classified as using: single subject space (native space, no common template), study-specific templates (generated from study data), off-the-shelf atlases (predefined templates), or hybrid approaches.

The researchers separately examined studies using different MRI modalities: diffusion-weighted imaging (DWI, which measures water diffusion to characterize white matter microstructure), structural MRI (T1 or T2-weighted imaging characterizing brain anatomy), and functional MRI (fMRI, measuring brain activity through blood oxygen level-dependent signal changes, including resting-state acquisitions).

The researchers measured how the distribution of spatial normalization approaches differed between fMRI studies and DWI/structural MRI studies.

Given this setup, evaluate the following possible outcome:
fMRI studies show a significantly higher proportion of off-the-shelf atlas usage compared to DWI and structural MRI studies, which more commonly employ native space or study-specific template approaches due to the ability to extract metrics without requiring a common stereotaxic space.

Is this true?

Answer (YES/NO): YES